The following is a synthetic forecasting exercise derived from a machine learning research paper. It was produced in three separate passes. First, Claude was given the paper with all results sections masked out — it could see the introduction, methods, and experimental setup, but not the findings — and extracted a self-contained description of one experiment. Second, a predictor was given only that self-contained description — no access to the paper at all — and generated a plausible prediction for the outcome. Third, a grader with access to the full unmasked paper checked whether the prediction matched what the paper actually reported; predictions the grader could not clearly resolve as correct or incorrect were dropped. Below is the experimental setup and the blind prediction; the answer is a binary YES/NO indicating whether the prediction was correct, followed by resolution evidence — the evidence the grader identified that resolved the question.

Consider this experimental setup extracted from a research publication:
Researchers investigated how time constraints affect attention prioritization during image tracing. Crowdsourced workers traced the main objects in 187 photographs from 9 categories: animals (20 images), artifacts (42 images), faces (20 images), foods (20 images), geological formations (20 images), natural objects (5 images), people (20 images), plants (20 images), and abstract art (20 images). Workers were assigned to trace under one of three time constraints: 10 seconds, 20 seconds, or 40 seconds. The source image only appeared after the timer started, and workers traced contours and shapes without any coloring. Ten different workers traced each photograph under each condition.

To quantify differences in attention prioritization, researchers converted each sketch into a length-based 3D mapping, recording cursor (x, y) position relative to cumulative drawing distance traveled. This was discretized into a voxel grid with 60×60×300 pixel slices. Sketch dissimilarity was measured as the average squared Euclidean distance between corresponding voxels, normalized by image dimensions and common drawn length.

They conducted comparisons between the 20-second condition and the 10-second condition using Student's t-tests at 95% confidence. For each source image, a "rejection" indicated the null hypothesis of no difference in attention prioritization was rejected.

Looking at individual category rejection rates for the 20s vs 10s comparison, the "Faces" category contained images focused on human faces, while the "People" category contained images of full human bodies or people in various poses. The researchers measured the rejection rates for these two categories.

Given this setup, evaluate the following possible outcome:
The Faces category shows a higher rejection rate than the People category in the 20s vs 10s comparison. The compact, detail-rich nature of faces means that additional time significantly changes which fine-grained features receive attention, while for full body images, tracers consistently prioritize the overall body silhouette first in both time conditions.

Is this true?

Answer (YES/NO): YES